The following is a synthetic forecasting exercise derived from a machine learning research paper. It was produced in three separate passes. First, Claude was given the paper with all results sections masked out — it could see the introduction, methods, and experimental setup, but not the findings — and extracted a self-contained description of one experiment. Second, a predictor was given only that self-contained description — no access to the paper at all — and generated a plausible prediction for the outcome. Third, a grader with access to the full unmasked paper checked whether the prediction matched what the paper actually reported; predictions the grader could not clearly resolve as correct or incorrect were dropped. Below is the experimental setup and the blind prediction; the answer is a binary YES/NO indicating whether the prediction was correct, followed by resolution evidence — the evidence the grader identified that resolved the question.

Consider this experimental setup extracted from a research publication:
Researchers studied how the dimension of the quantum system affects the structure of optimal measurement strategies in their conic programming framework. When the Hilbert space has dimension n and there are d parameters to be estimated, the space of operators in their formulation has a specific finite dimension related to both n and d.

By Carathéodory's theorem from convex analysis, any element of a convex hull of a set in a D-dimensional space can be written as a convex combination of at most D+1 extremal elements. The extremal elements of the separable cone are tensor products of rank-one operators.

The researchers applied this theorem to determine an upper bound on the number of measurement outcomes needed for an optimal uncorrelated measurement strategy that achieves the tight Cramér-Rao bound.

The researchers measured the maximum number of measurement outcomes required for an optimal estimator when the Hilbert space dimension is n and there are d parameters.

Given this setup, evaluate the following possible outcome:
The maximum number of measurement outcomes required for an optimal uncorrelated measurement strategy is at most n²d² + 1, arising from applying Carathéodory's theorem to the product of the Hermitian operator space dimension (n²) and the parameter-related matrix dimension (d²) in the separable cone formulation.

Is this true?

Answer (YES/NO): NO